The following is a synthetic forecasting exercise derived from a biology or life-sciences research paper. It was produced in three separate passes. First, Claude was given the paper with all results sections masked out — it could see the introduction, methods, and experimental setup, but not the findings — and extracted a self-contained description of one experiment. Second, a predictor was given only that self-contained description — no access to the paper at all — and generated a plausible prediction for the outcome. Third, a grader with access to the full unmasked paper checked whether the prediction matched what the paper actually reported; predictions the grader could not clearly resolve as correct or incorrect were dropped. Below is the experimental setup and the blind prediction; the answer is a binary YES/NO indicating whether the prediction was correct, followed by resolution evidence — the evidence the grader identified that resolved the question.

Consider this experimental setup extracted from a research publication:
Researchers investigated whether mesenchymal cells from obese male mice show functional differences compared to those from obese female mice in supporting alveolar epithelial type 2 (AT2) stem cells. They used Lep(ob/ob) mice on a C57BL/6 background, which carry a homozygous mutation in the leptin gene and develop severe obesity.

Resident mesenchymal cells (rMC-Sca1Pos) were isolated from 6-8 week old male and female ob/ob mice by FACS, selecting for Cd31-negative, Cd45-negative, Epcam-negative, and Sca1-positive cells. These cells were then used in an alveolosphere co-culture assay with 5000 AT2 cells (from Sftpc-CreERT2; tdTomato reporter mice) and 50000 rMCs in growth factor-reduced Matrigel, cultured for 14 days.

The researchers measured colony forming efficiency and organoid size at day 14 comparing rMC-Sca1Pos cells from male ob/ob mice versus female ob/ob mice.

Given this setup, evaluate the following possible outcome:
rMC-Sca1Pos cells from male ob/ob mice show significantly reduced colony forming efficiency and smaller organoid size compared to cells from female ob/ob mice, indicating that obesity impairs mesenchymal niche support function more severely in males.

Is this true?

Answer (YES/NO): YES